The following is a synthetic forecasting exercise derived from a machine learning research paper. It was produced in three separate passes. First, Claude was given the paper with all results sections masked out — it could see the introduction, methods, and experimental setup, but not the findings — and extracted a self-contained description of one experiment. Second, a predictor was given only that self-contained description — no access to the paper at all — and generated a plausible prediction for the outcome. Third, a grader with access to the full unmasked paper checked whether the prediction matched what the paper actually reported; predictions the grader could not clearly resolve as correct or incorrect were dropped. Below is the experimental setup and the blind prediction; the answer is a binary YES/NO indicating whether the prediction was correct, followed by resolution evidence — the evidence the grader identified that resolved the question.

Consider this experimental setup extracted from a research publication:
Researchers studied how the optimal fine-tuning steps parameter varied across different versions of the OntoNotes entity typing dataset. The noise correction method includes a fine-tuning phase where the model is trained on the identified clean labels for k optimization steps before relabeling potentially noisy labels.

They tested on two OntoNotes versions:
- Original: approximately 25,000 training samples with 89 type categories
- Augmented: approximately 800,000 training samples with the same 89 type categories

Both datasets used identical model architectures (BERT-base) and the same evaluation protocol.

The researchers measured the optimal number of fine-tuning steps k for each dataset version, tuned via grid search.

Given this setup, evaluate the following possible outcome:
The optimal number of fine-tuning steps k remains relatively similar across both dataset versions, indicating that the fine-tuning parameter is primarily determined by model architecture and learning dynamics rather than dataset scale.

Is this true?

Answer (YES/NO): YES